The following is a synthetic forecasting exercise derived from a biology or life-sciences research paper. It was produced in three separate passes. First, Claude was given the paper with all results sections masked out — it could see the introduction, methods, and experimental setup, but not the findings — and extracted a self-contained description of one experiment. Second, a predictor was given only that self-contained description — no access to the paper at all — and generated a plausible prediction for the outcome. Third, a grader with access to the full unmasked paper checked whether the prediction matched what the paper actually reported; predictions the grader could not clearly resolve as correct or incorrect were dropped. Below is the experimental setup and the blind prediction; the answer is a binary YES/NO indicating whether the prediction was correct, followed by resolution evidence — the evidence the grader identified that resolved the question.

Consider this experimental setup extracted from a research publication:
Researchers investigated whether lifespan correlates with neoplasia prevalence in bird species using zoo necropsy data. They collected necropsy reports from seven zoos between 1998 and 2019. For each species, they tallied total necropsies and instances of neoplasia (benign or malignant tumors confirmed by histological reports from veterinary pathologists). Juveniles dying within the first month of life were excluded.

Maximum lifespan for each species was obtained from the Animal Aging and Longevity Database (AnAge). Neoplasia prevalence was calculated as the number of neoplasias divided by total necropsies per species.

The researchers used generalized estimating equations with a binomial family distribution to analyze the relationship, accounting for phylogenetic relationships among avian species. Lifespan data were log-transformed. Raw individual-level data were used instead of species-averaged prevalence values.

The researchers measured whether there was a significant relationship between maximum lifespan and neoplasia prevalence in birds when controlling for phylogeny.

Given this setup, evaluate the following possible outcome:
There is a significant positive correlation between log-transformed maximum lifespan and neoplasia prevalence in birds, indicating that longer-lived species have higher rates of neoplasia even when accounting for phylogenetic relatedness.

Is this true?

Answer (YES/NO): NO